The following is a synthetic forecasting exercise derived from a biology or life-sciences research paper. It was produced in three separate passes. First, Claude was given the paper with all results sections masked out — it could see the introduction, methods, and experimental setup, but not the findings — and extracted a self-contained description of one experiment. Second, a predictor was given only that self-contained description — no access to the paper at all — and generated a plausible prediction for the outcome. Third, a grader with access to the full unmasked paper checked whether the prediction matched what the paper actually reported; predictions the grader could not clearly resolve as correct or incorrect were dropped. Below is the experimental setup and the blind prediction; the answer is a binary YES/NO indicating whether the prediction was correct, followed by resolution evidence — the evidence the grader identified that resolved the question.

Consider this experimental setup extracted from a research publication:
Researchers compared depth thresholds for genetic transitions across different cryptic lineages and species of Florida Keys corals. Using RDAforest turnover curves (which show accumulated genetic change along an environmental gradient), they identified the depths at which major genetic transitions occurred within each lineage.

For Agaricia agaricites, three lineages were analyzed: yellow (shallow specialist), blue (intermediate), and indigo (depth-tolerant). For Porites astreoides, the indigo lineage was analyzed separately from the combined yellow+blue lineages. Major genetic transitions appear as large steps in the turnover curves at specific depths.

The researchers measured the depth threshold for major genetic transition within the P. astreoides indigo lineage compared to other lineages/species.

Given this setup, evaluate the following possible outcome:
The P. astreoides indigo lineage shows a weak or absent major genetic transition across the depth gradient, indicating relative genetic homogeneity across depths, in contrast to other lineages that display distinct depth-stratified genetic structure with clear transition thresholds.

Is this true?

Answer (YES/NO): NO